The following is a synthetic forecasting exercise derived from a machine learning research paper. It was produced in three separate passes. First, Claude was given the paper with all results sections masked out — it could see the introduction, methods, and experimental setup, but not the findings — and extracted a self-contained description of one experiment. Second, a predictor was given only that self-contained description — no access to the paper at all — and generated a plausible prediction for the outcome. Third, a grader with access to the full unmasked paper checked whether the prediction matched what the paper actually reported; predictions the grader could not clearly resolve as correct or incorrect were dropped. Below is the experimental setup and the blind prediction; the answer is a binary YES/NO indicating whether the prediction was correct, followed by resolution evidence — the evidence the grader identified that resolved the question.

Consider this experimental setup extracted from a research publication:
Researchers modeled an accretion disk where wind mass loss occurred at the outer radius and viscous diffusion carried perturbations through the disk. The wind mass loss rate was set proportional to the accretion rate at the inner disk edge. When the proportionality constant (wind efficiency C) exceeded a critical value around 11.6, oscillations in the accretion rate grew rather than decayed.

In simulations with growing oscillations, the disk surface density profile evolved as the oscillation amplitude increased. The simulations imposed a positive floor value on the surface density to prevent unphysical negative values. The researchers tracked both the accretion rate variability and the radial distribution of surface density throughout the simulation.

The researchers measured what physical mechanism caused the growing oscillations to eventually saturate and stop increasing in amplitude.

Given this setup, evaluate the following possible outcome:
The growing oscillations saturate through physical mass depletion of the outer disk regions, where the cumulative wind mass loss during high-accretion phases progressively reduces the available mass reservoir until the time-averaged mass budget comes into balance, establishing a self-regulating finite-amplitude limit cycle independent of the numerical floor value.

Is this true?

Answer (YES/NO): NO